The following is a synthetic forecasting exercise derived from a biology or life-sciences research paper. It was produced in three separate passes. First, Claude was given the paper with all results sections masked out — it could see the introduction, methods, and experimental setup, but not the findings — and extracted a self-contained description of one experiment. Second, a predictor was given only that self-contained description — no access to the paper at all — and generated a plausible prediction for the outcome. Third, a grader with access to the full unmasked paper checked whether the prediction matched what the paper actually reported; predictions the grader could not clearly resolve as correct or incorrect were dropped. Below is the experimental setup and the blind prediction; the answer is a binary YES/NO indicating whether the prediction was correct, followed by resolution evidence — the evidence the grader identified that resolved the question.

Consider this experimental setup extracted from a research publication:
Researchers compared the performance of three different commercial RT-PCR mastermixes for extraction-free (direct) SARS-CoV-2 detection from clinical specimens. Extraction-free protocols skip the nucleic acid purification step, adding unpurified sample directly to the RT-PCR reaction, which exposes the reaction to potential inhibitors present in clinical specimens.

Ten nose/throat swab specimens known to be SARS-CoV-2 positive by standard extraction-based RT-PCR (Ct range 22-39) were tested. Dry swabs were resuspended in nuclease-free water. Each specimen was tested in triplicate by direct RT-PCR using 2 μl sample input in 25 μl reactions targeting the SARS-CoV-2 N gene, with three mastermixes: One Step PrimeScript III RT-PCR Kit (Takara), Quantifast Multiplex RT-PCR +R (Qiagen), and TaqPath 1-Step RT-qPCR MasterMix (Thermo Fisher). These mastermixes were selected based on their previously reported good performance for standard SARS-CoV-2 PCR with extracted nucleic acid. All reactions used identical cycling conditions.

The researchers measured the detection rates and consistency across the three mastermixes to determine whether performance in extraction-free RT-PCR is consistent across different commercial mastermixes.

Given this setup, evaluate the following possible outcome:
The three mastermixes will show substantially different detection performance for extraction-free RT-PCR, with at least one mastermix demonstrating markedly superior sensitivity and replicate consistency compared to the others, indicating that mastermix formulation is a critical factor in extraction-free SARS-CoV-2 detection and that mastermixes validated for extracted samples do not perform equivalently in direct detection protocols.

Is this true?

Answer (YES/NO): YES